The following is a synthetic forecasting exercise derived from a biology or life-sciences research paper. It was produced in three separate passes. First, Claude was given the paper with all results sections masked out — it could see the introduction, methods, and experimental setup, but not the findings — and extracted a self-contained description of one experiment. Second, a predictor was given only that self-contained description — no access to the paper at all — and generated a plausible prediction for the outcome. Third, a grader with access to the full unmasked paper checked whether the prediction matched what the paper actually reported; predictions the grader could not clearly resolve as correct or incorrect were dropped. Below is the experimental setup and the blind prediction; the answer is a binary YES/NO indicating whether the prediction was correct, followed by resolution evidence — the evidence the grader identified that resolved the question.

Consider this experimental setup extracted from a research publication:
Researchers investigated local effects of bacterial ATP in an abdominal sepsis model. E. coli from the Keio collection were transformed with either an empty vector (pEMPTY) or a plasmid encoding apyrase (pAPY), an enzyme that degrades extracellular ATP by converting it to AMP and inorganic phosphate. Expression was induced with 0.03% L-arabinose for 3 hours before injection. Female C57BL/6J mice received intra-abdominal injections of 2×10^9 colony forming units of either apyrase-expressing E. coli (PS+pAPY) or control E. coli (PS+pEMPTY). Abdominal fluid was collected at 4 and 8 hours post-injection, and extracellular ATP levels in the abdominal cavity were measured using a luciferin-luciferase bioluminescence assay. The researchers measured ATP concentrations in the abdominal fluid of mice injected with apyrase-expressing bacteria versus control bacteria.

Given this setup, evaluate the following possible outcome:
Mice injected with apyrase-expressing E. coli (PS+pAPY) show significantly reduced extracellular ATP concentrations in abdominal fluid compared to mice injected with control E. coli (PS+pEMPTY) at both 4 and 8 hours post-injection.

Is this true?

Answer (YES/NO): NO